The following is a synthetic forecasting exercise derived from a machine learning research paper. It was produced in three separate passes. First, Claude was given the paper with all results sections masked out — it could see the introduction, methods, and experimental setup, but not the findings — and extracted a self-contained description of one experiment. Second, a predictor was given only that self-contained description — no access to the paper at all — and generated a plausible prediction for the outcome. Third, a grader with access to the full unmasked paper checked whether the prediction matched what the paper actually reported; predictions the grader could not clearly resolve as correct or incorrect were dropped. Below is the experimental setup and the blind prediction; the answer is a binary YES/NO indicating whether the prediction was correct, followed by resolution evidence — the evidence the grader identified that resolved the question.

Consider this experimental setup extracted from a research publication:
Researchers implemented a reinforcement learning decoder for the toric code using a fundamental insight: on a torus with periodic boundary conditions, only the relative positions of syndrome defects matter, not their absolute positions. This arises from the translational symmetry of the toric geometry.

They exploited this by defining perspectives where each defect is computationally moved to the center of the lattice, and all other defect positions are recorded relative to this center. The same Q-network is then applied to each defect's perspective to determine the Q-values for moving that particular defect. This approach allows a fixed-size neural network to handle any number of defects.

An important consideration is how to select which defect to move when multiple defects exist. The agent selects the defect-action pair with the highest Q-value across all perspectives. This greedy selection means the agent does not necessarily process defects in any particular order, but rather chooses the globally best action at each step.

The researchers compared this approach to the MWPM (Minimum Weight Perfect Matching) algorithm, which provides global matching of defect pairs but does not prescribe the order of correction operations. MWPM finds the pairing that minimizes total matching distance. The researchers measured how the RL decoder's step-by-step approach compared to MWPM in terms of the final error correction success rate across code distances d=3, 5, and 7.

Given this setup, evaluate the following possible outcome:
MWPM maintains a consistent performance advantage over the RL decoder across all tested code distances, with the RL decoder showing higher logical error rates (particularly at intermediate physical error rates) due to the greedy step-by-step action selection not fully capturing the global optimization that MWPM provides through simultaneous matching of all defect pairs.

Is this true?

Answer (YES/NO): NO